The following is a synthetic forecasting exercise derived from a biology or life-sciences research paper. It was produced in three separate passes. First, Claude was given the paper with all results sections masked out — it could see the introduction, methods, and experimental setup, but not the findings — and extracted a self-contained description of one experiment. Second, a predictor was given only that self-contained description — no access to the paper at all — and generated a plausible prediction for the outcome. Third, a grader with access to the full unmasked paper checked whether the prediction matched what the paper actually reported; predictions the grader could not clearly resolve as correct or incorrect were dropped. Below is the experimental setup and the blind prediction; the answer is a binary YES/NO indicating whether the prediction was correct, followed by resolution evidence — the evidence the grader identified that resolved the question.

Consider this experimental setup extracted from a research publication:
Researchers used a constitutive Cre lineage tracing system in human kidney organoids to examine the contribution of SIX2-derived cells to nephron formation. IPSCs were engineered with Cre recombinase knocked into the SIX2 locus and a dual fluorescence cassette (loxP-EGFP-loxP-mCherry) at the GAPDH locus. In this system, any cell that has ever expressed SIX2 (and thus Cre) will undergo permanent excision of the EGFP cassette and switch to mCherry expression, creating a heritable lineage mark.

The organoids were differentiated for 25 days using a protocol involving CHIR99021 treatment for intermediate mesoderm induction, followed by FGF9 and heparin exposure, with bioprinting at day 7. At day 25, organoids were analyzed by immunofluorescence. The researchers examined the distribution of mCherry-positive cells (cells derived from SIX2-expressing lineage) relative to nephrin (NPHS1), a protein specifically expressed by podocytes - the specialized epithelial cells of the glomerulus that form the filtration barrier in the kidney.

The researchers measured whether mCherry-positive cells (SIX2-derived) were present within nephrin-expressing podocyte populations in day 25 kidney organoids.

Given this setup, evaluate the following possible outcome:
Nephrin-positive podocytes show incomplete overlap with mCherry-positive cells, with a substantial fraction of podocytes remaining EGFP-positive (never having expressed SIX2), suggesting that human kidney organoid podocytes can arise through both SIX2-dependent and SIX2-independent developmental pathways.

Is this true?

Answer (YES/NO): NO